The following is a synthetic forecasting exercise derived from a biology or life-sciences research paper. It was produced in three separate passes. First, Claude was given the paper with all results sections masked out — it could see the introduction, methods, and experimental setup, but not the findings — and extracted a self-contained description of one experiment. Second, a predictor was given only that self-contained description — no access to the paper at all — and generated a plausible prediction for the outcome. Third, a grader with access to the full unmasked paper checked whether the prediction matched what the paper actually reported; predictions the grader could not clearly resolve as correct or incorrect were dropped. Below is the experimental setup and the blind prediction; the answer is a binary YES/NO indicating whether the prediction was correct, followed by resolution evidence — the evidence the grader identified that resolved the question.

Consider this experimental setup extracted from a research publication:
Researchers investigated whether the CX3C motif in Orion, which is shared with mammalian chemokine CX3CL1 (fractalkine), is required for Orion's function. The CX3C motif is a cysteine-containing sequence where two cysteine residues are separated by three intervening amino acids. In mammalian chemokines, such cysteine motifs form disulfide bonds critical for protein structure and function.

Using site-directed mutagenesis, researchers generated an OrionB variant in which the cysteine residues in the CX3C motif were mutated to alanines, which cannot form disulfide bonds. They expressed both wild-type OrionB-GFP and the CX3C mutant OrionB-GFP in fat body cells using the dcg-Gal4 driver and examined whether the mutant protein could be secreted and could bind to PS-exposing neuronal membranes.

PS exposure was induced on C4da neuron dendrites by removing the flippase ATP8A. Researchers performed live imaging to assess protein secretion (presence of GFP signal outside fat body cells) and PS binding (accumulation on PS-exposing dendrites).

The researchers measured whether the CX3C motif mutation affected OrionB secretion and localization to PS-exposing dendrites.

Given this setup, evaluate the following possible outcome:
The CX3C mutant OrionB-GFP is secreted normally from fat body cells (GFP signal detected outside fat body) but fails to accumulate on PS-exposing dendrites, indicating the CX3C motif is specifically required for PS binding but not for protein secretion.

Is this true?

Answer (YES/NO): NO